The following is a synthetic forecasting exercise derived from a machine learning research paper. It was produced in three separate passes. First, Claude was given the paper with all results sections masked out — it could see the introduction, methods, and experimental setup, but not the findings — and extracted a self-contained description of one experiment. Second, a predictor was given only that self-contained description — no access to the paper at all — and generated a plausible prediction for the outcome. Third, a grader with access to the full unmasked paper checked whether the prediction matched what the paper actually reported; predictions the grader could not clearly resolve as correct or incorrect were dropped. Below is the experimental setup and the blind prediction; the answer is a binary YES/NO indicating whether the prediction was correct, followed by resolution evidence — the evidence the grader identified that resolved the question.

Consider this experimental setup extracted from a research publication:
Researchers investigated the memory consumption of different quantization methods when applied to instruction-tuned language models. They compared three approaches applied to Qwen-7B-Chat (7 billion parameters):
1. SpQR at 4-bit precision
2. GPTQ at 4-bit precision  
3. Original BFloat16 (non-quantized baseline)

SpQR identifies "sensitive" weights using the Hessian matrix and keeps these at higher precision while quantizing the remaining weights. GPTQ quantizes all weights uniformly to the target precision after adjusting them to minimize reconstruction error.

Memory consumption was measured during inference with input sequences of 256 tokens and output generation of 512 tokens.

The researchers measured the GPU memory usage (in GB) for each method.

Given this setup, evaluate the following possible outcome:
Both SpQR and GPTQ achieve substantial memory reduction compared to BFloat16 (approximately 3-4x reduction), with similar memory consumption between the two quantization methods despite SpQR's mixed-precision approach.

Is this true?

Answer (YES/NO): NO